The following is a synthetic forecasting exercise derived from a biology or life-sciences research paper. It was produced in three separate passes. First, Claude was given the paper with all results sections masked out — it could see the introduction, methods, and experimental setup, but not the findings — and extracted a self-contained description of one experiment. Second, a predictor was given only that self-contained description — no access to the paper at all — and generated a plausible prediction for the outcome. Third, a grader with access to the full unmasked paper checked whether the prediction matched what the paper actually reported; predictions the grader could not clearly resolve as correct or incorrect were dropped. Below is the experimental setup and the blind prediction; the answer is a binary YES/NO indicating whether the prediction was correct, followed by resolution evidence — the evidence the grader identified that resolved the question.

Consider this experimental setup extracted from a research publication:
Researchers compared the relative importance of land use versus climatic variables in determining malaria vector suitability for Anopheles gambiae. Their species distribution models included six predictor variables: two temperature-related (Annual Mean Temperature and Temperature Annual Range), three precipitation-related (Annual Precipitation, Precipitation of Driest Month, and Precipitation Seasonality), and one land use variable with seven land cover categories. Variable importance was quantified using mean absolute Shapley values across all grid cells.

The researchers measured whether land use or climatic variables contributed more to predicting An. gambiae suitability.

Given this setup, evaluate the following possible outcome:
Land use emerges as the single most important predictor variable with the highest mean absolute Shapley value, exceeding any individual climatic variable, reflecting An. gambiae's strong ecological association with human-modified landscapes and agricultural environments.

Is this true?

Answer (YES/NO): NO